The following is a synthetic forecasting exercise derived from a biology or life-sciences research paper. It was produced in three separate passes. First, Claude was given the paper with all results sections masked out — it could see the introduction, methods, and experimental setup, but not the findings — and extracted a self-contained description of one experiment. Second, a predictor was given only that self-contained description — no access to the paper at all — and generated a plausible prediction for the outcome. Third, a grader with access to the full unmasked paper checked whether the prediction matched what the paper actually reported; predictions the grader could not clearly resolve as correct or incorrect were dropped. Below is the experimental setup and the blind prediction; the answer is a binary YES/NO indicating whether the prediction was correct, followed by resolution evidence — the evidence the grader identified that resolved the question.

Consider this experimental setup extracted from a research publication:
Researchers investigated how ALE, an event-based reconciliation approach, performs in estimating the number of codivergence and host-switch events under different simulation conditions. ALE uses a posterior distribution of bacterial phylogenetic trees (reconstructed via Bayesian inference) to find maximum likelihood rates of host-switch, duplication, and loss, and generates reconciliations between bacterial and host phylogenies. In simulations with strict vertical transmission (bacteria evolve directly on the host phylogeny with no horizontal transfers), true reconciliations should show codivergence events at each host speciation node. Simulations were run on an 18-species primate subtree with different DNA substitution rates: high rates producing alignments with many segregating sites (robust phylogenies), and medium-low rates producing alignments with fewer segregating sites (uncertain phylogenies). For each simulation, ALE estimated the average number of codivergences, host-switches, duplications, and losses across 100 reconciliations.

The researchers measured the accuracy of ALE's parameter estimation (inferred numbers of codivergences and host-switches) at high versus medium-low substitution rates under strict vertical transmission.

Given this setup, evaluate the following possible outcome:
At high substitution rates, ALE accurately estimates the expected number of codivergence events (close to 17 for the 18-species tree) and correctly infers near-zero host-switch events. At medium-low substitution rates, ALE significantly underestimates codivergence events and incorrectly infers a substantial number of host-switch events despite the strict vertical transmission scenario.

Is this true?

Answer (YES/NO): YES